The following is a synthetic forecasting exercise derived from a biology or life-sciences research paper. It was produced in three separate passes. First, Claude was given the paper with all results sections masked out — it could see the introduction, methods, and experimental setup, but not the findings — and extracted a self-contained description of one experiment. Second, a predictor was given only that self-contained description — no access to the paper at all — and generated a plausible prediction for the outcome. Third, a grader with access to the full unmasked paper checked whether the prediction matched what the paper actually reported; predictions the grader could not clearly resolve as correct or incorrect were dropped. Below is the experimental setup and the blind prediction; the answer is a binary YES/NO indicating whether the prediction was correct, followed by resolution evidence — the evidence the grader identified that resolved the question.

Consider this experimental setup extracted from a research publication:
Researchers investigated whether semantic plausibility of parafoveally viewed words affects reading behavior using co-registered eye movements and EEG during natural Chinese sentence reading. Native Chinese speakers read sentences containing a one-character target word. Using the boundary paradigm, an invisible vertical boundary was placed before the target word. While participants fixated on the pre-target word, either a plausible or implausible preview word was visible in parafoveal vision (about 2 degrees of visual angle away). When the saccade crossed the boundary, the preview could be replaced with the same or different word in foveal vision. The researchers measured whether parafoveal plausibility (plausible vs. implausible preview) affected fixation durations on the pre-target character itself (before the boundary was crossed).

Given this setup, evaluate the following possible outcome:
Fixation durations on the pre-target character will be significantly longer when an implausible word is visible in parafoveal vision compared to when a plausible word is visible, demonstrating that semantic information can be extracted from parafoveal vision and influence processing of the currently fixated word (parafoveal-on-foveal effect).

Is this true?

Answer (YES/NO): NO